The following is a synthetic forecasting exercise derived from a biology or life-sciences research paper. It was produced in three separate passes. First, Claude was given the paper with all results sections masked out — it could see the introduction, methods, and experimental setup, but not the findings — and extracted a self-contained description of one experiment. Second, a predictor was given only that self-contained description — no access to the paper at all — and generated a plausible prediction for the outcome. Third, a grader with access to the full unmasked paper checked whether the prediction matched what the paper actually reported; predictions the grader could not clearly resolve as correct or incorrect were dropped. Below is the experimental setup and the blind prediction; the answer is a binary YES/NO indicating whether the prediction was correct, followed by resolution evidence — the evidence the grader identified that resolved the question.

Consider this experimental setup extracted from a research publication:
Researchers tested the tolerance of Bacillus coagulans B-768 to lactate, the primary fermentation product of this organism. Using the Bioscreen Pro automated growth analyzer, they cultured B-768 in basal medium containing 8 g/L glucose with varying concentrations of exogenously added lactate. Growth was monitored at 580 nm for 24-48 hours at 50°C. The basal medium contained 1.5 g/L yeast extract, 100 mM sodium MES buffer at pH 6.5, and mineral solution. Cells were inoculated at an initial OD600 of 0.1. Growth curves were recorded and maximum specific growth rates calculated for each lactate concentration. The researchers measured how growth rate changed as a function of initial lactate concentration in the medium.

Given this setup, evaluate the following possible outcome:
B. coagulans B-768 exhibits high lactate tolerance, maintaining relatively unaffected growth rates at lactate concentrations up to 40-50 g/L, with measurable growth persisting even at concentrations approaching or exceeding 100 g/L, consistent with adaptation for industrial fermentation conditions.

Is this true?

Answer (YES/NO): NO